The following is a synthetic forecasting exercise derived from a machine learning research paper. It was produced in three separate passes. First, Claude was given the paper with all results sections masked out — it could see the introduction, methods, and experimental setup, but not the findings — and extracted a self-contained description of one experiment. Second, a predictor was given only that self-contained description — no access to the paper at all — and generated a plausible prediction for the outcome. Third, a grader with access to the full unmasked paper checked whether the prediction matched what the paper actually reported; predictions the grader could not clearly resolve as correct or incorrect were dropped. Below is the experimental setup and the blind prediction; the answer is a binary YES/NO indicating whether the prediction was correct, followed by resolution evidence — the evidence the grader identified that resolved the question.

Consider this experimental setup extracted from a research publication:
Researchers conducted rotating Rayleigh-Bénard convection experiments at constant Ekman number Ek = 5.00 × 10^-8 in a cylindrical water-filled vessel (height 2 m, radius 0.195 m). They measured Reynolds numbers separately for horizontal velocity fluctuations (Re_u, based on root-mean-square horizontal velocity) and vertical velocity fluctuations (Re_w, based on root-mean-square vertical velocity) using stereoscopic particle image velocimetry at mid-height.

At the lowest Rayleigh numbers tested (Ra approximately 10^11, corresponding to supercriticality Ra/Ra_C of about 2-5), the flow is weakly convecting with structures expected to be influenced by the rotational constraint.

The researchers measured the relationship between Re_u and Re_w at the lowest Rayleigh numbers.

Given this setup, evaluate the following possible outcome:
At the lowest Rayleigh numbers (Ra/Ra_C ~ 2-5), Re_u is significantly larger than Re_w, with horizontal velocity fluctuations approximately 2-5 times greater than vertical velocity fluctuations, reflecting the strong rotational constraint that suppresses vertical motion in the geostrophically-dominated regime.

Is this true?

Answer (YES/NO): NO